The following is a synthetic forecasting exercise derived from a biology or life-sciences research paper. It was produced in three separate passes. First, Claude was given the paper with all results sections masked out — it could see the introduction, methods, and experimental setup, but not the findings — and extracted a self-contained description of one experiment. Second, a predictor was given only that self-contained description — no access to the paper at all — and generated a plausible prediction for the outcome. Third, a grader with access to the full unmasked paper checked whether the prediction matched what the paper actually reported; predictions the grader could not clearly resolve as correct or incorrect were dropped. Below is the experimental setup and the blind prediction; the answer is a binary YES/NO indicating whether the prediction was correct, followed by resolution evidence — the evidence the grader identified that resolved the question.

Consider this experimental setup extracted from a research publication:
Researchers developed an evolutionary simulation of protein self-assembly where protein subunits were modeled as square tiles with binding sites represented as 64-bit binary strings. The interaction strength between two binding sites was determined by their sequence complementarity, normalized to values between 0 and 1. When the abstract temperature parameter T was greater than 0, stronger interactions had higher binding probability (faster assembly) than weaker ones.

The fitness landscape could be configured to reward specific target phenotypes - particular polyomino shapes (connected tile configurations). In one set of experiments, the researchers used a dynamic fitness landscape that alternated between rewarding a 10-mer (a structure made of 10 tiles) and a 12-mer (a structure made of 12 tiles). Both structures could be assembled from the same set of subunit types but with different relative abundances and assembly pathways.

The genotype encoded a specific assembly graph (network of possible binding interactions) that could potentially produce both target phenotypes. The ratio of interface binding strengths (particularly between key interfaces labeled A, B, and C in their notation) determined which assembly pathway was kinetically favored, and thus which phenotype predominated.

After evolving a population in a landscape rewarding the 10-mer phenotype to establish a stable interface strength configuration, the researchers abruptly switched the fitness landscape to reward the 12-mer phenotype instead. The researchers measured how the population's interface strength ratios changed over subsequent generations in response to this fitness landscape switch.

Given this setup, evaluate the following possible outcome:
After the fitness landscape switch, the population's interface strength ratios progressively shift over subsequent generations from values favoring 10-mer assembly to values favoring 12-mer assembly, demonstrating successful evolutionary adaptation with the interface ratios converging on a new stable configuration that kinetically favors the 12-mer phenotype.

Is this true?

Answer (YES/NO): YES